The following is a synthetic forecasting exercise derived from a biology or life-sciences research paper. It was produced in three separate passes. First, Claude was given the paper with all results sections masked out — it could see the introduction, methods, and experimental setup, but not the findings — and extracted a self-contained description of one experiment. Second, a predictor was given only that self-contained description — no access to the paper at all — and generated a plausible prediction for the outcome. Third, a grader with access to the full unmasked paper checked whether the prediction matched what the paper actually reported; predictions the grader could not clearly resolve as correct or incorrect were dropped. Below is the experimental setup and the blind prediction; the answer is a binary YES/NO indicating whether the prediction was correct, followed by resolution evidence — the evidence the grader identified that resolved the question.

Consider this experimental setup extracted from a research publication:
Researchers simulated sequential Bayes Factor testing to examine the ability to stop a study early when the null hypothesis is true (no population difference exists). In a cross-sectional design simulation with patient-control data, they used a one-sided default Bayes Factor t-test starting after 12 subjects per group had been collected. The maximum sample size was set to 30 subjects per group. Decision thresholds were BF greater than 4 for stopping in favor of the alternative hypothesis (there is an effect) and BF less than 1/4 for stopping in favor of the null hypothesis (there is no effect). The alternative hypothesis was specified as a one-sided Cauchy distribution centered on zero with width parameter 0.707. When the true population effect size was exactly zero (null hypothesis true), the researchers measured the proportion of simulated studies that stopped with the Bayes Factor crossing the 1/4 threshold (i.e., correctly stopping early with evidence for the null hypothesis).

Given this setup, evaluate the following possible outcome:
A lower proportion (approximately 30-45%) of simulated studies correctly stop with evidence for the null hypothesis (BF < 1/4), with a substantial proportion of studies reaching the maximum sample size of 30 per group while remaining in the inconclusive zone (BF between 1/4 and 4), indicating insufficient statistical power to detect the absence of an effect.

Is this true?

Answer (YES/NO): NO